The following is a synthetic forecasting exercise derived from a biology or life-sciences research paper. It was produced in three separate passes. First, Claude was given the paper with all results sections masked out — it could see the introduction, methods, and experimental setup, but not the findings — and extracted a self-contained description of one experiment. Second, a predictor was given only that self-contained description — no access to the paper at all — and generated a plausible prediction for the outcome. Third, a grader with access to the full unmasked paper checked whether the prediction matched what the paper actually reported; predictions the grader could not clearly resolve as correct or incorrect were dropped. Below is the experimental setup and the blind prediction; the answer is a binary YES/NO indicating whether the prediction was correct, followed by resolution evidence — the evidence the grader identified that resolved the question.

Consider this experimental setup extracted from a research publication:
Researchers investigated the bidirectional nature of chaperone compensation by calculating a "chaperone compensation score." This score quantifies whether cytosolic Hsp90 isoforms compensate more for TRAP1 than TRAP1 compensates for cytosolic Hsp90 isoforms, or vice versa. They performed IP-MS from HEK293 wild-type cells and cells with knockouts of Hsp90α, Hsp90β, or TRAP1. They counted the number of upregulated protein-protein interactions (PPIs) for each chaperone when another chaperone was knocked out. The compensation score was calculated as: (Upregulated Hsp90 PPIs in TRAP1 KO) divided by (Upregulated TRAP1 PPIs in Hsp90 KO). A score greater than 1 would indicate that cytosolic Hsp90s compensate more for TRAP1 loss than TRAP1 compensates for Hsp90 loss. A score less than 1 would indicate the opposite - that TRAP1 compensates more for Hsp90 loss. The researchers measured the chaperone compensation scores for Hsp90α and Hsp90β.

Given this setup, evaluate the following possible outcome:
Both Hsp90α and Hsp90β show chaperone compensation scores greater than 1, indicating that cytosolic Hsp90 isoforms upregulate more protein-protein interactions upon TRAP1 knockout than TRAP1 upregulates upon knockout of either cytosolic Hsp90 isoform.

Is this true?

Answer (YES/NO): YES